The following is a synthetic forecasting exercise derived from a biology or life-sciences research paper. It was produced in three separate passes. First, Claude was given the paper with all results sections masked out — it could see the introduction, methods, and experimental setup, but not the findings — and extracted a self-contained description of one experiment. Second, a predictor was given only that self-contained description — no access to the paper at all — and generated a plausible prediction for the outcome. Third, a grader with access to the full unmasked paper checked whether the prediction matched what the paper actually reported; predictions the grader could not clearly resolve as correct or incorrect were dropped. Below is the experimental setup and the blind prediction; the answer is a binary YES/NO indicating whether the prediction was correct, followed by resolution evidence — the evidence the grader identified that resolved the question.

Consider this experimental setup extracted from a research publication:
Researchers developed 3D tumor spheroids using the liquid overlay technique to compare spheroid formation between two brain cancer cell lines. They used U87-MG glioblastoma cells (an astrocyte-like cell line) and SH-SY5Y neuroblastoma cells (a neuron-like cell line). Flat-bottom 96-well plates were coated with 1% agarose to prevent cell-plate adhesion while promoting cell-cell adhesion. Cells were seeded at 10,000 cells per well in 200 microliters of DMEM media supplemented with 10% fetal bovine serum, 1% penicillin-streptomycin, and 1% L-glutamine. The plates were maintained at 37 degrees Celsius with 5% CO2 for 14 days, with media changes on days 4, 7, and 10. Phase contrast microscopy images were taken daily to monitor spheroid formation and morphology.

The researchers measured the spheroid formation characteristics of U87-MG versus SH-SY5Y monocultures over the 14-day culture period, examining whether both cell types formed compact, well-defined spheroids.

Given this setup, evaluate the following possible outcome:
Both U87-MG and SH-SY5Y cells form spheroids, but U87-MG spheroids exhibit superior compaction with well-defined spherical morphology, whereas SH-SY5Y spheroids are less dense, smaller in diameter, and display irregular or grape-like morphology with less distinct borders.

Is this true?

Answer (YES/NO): NO